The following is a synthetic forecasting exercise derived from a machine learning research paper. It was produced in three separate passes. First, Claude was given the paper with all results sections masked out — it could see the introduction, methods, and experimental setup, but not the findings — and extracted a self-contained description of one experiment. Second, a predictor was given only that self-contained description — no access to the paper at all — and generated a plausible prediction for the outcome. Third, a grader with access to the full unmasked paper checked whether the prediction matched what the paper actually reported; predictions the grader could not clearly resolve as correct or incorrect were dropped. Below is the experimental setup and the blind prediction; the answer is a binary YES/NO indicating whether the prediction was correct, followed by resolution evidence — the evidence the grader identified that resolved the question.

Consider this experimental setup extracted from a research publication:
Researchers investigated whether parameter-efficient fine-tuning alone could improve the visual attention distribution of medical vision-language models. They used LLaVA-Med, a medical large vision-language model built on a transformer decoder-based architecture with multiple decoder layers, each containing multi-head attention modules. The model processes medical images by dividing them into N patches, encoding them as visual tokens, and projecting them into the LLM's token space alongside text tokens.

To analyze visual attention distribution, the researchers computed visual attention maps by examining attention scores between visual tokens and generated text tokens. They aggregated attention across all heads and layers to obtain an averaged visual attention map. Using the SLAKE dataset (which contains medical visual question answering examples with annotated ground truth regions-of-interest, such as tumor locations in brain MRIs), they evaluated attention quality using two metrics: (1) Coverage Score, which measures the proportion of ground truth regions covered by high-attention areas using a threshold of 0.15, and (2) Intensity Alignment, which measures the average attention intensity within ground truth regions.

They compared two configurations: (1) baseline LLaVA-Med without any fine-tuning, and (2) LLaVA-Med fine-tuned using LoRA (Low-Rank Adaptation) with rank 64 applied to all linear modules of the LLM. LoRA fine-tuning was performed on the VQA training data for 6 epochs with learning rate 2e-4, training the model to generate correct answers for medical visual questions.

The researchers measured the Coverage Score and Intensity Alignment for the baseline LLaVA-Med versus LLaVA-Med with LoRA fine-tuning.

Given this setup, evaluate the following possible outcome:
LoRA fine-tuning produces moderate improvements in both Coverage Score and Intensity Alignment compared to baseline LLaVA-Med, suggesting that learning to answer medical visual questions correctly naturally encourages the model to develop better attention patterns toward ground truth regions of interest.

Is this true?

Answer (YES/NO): NO